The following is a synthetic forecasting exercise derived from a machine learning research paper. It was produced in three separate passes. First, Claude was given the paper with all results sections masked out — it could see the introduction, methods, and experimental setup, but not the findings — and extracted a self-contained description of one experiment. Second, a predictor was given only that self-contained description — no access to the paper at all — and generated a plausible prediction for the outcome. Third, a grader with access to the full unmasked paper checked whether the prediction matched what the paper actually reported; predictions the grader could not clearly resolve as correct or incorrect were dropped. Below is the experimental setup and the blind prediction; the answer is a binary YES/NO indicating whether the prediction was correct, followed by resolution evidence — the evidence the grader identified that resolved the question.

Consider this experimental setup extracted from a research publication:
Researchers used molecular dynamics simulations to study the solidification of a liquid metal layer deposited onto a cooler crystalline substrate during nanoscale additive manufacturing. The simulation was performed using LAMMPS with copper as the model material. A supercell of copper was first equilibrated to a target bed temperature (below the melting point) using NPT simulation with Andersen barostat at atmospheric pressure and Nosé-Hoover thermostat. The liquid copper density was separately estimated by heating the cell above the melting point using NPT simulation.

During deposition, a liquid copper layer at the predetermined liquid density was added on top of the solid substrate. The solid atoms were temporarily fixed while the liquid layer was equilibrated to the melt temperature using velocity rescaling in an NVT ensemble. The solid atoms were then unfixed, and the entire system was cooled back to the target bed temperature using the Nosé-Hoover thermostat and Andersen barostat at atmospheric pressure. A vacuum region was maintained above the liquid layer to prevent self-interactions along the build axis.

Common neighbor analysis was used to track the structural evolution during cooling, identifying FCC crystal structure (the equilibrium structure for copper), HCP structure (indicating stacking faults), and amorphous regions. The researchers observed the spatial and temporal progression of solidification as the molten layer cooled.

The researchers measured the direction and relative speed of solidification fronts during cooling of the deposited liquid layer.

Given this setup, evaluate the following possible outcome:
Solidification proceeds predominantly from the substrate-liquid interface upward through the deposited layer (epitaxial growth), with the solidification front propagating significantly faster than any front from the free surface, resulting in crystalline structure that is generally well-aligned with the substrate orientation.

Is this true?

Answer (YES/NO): NO